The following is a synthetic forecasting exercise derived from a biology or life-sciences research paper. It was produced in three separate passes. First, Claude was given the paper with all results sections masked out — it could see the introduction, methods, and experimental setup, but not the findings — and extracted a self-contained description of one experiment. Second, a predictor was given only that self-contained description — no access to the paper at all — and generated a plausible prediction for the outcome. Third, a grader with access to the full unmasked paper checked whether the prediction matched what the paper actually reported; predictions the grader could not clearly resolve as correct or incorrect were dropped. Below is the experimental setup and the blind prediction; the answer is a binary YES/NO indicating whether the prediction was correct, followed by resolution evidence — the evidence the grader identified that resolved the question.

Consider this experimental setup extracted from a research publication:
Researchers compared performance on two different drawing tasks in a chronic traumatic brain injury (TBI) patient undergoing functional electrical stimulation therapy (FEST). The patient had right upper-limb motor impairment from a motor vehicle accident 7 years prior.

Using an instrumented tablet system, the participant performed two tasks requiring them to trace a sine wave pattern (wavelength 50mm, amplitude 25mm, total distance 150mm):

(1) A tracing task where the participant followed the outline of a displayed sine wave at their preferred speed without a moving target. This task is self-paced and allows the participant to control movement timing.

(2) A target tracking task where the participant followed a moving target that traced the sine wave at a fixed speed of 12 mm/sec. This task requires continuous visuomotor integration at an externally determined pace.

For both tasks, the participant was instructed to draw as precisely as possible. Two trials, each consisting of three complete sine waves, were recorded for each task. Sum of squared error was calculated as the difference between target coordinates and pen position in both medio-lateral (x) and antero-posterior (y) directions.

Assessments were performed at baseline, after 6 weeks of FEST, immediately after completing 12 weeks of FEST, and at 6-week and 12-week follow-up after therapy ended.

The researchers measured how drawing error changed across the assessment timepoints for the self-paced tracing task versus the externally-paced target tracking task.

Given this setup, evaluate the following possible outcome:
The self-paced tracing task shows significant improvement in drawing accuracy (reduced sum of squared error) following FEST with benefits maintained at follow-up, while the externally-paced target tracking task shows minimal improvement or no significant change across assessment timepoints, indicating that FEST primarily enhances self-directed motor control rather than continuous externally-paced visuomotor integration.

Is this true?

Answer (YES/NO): NO